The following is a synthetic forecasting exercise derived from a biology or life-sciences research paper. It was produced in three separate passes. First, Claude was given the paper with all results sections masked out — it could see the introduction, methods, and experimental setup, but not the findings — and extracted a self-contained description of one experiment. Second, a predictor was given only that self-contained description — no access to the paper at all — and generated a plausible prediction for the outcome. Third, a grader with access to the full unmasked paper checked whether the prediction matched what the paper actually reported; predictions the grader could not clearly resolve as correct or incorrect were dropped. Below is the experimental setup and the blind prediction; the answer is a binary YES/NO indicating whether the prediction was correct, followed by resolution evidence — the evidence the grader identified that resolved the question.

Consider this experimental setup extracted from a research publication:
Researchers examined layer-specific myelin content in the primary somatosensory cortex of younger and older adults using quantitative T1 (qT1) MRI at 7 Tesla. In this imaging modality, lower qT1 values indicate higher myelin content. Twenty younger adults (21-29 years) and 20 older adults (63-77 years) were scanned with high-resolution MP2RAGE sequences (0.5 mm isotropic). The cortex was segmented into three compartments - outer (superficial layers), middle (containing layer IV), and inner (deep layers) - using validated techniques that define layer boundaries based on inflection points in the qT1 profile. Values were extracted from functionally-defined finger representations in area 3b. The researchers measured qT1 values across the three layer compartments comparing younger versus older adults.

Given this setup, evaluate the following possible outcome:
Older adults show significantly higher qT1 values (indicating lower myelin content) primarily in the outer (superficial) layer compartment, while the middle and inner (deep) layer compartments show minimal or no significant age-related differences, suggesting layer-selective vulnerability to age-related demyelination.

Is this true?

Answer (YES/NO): NO